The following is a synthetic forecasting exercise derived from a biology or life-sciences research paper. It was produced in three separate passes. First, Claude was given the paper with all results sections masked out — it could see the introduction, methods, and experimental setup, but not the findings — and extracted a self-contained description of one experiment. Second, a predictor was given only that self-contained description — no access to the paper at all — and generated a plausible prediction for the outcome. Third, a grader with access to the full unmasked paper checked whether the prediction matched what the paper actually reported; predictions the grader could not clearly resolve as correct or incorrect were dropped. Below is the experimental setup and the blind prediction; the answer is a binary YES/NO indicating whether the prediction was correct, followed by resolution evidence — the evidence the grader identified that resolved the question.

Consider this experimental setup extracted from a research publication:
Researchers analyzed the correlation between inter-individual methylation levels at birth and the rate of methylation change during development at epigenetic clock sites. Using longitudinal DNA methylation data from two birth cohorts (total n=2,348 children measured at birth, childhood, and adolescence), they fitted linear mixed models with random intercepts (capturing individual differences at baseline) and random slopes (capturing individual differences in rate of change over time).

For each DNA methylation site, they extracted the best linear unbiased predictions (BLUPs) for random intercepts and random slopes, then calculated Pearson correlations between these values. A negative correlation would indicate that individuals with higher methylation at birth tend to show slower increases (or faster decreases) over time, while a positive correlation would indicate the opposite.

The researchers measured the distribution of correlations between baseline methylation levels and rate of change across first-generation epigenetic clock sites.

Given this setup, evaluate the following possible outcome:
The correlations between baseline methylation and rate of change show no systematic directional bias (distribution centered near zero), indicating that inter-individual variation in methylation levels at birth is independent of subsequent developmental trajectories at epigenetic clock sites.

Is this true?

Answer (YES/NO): NO